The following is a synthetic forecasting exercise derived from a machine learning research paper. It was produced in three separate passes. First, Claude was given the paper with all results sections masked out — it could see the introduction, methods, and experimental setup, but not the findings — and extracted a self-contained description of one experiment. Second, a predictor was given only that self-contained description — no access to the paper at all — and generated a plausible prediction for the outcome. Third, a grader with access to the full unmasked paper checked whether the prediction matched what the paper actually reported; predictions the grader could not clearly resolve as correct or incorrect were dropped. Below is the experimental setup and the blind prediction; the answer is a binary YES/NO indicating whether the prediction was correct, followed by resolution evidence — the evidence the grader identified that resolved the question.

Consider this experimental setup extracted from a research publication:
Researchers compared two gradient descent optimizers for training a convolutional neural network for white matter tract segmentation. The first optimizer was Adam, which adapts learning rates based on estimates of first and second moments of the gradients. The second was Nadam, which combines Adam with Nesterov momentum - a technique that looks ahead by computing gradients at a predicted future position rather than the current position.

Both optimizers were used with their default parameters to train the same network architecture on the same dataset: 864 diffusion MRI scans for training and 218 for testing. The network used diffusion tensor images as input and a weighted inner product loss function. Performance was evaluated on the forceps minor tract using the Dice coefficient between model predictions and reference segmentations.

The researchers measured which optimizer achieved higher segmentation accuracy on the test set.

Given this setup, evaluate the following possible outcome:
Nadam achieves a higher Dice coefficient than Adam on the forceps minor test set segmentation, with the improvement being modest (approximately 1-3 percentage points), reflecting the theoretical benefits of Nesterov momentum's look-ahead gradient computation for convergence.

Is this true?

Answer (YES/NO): NO